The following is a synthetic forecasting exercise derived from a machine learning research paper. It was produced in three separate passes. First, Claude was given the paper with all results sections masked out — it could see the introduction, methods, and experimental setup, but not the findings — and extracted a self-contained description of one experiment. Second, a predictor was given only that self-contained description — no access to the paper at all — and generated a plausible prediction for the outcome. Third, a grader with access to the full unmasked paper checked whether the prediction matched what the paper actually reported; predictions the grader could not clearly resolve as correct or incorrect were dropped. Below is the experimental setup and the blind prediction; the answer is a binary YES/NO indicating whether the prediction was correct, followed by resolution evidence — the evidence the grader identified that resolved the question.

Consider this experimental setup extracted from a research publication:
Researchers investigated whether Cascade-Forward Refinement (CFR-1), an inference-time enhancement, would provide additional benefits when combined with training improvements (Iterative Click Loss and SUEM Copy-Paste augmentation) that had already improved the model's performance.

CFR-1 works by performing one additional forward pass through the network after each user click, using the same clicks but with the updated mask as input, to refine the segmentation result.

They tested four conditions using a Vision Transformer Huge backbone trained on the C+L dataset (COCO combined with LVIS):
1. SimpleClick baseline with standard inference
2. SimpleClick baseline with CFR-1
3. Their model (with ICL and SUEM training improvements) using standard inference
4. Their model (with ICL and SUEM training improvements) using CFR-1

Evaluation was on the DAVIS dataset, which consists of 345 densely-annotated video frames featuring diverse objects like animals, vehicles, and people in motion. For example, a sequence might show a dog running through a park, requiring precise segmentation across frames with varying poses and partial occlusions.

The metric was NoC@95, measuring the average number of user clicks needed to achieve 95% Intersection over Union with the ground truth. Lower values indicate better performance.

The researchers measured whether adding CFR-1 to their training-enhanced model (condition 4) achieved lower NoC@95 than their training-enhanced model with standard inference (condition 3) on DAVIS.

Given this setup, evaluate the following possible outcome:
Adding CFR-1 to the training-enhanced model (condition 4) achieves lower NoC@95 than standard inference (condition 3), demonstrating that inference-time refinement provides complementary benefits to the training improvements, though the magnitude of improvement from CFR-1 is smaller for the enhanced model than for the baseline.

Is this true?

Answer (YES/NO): NO